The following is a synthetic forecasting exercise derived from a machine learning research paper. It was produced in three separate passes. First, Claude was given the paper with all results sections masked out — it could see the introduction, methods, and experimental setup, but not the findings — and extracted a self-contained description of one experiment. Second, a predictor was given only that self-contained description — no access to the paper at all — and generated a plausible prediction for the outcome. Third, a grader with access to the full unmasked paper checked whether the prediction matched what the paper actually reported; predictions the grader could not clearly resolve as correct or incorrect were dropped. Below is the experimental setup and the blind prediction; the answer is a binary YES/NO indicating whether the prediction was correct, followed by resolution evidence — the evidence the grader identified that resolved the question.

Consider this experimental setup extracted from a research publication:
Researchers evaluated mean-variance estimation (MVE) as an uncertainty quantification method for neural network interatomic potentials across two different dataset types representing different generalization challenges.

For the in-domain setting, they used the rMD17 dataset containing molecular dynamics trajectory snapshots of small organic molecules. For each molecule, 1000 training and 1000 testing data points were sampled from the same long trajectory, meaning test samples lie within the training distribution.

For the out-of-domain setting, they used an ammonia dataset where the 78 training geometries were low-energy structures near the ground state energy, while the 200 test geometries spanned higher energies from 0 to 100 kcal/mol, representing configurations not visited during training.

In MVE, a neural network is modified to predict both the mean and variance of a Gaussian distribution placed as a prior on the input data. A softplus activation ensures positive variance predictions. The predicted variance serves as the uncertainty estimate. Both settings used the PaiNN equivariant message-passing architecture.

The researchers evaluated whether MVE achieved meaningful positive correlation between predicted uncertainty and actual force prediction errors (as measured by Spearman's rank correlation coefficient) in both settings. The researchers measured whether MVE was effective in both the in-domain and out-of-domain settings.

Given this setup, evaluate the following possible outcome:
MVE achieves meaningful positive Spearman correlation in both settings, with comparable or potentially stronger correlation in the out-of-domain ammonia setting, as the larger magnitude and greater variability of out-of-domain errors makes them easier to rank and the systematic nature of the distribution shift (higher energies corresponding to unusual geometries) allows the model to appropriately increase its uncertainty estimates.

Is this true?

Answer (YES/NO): NO